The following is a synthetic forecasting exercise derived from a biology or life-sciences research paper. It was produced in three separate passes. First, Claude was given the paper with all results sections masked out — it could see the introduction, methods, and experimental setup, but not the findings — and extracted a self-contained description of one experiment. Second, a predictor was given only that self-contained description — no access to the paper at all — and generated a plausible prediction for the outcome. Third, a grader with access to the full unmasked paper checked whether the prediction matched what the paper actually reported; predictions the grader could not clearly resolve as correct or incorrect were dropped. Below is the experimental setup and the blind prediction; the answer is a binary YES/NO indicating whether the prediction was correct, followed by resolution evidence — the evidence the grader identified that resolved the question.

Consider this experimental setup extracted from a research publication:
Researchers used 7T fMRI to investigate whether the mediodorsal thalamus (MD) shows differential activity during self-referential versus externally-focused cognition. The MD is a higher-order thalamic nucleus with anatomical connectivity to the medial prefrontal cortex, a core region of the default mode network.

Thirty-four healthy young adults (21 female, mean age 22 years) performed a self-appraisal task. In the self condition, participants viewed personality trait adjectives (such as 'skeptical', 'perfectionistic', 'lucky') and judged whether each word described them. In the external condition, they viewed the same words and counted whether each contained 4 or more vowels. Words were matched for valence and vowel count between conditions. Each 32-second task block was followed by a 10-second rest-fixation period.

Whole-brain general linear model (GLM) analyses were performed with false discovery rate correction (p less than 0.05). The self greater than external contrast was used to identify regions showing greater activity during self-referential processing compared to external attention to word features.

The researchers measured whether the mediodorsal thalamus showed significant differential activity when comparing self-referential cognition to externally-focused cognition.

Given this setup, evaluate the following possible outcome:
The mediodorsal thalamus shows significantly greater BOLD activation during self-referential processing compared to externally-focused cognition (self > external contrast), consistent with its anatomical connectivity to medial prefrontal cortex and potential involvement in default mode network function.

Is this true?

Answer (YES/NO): YES